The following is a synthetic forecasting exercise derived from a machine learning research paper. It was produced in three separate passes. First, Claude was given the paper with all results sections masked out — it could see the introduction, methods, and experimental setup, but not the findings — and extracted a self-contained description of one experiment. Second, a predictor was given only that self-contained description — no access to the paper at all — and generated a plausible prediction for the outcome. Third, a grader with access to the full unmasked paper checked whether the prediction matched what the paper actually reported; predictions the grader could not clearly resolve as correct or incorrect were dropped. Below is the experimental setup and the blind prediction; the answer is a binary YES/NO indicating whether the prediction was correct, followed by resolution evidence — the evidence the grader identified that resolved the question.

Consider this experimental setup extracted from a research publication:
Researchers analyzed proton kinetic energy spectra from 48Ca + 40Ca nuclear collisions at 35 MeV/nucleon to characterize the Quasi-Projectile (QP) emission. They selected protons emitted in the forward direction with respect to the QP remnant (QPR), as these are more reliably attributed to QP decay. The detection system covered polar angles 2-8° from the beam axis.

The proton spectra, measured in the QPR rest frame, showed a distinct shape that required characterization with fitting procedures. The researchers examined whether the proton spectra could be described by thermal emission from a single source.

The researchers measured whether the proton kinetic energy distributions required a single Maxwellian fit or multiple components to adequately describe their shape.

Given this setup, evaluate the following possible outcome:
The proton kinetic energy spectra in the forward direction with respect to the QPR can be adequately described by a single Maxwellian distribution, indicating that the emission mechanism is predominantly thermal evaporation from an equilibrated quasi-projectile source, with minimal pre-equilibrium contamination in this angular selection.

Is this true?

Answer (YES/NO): NO